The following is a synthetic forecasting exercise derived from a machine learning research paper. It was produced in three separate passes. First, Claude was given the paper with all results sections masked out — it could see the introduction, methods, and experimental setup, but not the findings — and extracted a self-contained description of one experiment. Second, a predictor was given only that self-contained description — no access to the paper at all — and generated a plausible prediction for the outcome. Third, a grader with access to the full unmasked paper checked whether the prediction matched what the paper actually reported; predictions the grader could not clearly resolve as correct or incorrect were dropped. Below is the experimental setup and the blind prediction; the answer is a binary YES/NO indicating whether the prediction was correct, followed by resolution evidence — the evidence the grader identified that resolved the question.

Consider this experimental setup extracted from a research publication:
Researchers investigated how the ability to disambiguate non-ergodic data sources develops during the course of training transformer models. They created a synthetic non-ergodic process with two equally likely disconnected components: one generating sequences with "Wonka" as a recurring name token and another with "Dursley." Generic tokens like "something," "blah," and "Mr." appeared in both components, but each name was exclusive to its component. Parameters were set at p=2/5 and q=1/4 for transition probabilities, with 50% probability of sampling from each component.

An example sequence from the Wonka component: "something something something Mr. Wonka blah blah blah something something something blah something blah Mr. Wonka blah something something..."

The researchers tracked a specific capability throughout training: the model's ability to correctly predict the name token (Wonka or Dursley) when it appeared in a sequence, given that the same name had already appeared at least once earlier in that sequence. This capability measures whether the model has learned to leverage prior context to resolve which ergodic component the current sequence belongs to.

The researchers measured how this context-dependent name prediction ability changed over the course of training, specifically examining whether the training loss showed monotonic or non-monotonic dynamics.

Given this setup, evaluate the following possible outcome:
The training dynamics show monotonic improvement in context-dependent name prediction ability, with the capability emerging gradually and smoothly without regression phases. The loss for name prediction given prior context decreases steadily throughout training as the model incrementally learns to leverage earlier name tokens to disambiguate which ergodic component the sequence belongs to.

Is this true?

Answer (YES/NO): NO